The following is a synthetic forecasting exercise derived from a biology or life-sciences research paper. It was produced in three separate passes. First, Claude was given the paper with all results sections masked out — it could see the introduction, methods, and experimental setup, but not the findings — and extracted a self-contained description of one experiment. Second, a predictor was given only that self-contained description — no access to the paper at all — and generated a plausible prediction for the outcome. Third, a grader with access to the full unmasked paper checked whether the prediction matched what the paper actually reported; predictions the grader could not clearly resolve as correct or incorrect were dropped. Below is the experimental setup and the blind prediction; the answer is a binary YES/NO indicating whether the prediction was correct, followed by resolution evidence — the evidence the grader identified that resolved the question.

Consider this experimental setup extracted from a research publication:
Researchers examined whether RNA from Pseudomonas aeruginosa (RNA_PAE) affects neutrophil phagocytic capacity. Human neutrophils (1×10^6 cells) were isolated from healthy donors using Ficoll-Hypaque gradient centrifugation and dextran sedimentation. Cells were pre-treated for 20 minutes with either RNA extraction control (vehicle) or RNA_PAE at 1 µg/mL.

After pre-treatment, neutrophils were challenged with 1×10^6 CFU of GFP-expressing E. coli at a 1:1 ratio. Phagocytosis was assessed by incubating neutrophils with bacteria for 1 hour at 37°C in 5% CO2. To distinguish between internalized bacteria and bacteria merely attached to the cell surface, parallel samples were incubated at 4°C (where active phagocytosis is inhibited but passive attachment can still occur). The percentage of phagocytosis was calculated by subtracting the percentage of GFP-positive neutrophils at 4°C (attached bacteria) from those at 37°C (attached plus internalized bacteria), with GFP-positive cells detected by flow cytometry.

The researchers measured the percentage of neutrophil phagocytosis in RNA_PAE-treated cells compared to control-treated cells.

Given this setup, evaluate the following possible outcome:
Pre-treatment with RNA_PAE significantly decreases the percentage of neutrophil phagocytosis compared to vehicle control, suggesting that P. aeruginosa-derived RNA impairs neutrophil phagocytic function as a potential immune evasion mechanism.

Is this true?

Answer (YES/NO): YES